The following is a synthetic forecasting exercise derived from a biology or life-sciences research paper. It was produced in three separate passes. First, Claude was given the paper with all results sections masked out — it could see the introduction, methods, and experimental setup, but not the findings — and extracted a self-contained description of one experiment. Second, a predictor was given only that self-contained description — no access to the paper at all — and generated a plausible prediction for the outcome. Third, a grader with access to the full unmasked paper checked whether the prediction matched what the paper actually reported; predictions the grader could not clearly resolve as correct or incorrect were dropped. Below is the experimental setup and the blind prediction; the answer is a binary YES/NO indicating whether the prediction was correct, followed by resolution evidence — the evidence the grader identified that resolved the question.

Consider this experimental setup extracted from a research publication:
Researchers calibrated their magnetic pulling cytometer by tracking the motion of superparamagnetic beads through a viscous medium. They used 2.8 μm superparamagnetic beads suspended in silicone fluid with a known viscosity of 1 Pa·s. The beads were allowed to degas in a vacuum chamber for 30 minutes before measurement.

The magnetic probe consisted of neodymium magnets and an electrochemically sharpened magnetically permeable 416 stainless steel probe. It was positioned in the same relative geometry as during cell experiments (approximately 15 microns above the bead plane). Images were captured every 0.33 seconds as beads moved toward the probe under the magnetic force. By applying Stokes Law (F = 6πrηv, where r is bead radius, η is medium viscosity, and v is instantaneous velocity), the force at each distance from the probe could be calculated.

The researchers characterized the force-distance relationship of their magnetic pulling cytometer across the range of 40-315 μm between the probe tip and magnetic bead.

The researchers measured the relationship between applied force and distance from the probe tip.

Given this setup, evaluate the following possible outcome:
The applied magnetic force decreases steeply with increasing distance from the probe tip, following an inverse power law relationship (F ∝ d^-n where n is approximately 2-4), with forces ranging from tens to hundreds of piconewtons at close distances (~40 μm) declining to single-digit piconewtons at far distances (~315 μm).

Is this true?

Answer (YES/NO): NO